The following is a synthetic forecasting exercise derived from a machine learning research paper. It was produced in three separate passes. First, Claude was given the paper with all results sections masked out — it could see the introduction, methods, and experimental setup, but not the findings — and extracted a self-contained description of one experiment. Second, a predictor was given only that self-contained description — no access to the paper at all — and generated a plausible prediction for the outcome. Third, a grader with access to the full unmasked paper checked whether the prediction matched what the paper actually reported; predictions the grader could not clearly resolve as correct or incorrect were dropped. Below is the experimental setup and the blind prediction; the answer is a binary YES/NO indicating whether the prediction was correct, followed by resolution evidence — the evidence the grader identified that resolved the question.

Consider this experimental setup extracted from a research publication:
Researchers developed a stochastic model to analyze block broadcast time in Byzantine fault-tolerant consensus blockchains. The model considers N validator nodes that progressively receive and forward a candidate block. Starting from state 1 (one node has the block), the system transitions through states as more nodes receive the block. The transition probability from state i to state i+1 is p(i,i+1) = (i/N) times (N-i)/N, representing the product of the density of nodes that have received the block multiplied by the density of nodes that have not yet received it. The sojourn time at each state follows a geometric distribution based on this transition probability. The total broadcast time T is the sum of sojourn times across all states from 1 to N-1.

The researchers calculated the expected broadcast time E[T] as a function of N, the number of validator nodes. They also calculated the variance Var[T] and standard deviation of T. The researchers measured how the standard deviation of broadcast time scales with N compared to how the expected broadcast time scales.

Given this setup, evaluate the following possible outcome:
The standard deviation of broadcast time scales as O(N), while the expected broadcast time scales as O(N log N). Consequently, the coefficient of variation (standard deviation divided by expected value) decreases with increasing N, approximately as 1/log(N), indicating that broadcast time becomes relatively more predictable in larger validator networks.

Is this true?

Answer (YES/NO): YES